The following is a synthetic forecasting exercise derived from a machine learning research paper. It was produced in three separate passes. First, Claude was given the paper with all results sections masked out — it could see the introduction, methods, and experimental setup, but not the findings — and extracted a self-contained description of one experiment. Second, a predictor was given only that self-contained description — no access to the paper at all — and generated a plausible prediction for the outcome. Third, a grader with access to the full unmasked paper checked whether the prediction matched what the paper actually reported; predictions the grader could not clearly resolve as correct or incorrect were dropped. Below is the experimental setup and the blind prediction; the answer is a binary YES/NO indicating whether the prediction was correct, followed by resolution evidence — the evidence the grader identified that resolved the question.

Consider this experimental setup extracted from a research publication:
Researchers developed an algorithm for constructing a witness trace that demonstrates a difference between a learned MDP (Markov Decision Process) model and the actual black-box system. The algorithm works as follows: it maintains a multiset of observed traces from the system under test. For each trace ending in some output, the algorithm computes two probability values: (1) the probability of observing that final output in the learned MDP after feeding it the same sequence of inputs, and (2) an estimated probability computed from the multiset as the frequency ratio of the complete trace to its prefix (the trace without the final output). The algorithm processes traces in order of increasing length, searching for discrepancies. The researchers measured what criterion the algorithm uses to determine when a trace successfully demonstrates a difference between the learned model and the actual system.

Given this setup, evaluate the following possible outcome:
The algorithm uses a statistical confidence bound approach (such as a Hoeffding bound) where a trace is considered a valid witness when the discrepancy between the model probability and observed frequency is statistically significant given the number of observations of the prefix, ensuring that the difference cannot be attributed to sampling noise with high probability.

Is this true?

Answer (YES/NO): YES